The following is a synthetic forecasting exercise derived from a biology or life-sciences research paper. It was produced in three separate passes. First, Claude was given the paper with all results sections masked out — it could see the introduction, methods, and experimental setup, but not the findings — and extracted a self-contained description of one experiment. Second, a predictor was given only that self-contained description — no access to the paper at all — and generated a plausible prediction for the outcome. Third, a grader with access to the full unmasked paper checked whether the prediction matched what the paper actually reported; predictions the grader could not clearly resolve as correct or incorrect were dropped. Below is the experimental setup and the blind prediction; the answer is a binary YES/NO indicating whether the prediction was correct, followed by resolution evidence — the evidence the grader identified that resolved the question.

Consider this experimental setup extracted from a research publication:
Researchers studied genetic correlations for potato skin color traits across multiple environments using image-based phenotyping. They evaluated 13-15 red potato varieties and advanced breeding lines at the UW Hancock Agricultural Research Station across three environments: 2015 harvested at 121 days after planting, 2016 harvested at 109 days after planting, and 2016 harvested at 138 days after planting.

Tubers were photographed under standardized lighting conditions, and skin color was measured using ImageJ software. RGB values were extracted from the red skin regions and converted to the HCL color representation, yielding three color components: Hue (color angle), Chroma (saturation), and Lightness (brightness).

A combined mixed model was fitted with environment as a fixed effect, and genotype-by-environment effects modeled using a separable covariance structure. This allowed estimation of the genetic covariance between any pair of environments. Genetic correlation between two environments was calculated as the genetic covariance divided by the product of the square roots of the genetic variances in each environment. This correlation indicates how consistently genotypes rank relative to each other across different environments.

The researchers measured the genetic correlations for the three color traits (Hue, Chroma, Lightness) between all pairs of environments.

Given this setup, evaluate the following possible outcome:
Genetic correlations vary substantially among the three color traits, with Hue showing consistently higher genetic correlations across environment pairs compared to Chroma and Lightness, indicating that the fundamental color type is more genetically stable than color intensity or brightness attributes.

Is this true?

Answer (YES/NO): NO